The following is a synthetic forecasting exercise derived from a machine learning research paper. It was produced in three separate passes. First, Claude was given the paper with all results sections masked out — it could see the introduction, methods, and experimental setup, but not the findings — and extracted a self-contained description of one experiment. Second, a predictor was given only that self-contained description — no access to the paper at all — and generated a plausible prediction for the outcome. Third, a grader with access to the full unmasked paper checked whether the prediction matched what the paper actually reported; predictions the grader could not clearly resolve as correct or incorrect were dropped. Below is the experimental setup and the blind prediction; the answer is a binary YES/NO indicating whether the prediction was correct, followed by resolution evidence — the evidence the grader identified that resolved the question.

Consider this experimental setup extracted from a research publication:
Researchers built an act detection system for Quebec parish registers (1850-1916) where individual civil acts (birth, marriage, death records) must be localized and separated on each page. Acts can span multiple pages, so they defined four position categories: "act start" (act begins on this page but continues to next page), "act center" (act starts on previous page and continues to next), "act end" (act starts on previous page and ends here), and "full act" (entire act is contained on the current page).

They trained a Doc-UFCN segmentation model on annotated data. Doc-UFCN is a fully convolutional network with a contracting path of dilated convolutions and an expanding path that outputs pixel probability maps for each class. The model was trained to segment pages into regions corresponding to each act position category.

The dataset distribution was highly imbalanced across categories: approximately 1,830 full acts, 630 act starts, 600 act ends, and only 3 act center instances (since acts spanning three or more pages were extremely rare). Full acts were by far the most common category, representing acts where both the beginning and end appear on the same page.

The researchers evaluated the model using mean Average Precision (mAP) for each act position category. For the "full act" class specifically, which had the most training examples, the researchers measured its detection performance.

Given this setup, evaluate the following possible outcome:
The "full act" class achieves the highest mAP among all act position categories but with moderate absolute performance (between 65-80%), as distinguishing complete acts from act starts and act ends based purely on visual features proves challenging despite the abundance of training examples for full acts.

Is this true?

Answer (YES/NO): NO